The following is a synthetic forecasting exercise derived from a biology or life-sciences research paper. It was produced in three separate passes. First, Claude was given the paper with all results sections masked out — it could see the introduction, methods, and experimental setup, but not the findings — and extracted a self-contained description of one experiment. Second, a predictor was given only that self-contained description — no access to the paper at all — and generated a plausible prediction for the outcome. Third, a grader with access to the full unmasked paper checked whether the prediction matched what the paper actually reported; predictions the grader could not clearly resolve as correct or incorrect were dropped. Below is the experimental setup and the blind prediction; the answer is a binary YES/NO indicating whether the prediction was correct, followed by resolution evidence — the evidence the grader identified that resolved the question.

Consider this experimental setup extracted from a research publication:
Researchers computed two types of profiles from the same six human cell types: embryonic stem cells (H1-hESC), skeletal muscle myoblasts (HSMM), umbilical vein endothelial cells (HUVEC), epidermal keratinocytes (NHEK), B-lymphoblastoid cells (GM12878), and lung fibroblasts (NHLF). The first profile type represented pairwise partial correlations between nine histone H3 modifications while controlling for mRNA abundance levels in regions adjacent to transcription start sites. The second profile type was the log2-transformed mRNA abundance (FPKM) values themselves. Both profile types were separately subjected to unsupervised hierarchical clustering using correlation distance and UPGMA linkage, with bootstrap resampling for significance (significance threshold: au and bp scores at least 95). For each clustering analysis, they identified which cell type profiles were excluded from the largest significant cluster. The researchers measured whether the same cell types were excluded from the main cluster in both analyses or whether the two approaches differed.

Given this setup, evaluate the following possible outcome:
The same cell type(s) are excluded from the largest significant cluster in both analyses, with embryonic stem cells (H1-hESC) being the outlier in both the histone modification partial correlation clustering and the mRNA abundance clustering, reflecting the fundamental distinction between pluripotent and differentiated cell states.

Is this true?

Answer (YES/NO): NO